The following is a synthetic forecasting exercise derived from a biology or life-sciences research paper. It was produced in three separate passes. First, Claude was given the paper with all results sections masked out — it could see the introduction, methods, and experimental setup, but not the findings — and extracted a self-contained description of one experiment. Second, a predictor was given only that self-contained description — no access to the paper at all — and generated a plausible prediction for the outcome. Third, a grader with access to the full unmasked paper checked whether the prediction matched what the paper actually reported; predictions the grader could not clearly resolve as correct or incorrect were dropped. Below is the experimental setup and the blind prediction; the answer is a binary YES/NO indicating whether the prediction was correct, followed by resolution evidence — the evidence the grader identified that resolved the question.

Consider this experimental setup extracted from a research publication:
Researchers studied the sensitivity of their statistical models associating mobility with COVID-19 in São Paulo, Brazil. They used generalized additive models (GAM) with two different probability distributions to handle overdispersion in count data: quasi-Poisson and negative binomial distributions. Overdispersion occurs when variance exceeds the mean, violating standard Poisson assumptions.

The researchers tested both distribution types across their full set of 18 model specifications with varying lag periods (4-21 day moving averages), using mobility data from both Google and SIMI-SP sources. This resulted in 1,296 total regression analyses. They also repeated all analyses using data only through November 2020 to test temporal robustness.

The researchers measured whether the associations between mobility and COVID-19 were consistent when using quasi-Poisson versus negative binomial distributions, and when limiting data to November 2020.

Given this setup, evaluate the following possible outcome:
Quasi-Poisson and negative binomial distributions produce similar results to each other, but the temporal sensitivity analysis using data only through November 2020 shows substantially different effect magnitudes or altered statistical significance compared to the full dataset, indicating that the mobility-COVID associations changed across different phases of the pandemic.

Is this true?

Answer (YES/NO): NO